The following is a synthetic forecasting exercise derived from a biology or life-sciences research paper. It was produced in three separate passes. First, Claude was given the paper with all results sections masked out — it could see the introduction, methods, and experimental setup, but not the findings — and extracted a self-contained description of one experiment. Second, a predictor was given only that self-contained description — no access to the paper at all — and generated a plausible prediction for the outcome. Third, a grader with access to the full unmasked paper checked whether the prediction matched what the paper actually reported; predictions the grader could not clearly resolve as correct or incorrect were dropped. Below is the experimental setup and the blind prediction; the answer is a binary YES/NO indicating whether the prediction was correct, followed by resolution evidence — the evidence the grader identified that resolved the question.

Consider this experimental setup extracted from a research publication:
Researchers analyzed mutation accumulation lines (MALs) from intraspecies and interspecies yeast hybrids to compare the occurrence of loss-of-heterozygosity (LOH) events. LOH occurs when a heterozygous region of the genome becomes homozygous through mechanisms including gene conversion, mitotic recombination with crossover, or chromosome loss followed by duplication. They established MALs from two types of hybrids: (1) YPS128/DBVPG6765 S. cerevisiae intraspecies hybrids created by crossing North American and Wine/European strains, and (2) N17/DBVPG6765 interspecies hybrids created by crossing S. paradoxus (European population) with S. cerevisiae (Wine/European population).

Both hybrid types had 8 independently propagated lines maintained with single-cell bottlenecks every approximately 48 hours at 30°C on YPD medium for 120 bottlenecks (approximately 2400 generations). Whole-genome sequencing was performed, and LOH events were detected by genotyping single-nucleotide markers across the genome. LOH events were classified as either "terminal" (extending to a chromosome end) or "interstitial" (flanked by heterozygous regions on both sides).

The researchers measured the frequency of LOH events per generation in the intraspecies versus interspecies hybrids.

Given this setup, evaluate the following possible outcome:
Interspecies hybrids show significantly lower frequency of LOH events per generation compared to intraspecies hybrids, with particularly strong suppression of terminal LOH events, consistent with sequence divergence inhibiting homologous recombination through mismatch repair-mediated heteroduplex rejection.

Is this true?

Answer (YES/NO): YES